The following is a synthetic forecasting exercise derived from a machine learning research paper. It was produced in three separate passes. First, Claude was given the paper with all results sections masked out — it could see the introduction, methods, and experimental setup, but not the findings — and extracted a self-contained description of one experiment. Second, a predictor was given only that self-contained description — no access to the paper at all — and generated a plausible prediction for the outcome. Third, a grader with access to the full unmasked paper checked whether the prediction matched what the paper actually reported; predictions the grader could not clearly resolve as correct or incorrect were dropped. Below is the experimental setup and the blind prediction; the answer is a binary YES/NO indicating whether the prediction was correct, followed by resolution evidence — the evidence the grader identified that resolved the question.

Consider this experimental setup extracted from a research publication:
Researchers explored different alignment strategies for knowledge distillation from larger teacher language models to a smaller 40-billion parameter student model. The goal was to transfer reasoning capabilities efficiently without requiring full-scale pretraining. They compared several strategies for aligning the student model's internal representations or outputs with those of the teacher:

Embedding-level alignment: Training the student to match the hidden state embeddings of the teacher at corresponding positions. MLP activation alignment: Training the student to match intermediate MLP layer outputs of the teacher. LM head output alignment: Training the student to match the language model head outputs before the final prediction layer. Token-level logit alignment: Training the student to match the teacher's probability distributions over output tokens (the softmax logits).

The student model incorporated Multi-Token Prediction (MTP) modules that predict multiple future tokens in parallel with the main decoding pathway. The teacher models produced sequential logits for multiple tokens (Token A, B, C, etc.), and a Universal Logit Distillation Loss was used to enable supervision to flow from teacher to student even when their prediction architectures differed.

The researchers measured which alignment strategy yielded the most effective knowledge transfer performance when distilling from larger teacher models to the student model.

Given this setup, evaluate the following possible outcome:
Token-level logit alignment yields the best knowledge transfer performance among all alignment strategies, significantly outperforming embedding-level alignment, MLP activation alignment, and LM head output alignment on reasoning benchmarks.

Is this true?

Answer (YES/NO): NO